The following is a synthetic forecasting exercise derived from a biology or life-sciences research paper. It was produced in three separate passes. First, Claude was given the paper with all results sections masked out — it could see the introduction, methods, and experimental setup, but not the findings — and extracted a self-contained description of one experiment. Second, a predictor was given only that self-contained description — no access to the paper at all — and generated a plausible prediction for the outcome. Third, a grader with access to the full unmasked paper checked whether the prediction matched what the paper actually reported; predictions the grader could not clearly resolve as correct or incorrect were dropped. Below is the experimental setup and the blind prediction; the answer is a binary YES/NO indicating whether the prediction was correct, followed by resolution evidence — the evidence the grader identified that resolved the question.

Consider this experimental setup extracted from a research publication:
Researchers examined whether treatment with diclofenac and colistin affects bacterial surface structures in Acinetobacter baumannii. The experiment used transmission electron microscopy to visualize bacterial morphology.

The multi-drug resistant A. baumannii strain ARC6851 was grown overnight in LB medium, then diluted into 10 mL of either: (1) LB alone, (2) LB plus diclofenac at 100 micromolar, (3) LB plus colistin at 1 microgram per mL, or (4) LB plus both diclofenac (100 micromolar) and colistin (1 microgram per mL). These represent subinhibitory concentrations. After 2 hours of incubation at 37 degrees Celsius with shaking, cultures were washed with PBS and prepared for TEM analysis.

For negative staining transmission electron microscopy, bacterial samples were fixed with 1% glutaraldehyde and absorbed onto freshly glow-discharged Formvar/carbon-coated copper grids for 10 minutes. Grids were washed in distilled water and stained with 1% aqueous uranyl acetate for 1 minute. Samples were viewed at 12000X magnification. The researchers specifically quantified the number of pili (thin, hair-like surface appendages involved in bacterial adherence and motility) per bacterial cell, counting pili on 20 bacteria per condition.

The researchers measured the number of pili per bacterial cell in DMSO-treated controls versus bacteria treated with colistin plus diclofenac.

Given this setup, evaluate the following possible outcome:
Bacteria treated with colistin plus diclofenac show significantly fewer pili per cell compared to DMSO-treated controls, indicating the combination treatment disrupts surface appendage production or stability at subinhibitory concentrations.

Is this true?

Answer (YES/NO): YES